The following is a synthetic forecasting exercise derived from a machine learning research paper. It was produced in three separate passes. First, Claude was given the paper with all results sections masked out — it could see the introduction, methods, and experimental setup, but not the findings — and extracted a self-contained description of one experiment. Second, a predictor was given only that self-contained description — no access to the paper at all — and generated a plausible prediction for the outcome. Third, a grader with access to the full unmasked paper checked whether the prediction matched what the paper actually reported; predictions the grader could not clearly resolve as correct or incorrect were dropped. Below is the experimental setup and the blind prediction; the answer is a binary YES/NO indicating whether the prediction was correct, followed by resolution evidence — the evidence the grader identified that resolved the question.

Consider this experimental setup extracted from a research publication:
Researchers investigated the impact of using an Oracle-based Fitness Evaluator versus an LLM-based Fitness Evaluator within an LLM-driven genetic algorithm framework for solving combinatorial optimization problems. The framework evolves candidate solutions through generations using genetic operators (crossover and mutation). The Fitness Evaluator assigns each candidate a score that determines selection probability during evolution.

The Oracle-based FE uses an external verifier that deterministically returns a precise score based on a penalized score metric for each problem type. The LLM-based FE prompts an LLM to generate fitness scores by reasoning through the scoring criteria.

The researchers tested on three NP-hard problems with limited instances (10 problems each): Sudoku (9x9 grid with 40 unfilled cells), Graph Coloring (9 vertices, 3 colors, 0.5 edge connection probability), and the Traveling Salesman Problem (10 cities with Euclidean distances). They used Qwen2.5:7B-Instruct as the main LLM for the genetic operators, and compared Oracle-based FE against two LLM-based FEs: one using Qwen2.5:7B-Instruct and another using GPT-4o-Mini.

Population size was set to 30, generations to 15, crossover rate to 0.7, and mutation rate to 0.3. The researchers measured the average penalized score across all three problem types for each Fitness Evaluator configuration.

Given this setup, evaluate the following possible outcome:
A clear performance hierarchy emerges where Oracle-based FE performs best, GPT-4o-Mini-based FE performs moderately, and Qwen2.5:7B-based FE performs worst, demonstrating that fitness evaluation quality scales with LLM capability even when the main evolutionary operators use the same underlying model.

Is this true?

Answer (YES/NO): NO